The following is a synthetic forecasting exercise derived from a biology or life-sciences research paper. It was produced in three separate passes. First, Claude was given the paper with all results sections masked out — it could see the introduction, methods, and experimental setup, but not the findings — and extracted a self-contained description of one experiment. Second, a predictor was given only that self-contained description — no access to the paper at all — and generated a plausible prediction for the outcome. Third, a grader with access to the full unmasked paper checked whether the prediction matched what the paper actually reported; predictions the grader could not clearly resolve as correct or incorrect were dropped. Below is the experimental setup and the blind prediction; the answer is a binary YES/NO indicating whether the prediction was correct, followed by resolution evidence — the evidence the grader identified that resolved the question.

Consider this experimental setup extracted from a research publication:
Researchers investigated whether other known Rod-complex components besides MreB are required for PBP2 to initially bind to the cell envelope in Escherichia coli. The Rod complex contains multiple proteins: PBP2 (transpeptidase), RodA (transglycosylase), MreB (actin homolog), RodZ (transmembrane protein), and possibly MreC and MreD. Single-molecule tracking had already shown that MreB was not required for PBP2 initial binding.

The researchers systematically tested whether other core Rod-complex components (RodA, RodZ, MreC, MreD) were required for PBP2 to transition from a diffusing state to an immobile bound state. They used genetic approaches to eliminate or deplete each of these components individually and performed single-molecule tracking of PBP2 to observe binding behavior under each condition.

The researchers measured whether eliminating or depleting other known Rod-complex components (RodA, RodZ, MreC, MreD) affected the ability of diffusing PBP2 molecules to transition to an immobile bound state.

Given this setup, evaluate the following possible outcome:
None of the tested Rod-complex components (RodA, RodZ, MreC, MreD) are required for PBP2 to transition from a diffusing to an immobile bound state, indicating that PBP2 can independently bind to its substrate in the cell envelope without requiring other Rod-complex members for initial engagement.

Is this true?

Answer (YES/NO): YES